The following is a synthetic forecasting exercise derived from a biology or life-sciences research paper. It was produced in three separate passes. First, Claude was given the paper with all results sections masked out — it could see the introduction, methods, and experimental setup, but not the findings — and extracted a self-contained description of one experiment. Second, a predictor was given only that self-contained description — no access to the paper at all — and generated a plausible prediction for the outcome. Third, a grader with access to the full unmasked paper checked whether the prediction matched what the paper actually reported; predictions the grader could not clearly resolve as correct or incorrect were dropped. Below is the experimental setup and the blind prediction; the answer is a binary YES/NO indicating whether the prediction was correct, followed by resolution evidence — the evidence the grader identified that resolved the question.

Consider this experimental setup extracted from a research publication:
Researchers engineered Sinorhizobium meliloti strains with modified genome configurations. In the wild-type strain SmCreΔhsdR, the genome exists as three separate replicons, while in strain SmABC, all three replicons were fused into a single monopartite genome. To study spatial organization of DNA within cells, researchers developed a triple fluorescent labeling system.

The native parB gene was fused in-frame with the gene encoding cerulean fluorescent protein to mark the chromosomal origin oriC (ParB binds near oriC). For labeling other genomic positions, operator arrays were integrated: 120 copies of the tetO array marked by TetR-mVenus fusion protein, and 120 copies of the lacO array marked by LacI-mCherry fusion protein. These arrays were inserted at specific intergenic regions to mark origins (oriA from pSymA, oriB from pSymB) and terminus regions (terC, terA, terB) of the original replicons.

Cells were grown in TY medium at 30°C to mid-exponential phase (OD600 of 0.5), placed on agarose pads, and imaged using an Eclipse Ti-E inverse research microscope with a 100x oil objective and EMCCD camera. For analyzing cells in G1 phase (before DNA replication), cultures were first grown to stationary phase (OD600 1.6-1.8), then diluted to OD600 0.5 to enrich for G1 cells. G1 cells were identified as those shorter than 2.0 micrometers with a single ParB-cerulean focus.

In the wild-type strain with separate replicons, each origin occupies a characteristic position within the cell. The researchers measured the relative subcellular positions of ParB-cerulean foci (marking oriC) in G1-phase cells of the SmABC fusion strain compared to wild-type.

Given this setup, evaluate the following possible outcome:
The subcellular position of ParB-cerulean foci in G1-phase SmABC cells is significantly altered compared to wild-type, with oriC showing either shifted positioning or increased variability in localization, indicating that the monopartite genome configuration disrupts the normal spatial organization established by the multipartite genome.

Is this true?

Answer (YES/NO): NO